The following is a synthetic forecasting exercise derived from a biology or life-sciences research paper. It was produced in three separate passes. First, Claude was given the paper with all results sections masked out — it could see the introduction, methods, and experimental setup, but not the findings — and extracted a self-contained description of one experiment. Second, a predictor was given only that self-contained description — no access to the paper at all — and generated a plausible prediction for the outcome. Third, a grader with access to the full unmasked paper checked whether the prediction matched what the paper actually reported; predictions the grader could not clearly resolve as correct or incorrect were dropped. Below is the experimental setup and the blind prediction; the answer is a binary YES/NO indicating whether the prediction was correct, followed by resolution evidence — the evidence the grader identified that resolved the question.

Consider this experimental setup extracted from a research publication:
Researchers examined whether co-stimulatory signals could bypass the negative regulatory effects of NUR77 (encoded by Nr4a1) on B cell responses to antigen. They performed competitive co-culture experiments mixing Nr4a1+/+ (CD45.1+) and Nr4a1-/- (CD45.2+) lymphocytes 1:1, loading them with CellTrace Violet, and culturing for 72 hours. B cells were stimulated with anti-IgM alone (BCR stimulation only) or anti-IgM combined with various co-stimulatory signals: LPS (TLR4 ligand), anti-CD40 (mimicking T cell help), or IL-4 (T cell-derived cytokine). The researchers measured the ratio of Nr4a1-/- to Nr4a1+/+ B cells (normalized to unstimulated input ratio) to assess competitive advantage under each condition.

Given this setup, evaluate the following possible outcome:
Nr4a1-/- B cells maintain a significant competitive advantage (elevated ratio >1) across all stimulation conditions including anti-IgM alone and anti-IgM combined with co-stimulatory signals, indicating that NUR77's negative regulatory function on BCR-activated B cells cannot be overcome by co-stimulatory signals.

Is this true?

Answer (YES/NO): NO